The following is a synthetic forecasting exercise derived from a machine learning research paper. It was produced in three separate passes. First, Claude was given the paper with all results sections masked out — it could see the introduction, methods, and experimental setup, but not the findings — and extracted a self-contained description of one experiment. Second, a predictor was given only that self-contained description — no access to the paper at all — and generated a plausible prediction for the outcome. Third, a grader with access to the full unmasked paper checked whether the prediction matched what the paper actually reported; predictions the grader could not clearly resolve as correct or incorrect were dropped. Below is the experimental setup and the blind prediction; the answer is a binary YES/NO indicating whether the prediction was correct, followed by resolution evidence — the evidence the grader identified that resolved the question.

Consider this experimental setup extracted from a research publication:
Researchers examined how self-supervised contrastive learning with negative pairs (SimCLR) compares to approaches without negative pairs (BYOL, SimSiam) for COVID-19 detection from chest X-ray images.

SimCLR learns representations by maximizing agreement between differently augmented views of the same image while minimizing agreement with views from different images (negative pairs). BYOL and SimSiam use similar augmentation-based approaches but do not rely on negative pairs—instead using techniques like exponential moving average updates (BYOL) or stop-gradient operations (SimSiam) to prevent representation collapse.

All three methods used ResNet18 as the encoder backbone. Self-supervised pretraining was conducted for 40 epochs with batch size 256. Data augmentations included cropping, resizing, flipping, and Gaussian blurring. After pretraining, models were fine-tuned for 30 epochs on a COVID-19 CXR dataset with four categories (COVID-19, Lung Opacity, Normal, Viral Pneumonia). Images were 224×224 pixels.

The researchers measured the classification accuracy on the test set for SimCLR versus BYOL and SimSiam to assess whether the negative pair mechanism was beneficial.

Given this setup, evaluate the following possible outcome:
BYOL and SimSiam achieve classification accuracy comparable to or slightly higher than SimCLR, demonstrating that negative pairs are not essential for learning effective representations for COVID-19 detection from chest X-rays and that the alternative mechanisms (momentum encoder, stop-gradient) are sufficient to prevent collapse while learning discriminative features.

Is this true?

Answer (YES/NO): YES